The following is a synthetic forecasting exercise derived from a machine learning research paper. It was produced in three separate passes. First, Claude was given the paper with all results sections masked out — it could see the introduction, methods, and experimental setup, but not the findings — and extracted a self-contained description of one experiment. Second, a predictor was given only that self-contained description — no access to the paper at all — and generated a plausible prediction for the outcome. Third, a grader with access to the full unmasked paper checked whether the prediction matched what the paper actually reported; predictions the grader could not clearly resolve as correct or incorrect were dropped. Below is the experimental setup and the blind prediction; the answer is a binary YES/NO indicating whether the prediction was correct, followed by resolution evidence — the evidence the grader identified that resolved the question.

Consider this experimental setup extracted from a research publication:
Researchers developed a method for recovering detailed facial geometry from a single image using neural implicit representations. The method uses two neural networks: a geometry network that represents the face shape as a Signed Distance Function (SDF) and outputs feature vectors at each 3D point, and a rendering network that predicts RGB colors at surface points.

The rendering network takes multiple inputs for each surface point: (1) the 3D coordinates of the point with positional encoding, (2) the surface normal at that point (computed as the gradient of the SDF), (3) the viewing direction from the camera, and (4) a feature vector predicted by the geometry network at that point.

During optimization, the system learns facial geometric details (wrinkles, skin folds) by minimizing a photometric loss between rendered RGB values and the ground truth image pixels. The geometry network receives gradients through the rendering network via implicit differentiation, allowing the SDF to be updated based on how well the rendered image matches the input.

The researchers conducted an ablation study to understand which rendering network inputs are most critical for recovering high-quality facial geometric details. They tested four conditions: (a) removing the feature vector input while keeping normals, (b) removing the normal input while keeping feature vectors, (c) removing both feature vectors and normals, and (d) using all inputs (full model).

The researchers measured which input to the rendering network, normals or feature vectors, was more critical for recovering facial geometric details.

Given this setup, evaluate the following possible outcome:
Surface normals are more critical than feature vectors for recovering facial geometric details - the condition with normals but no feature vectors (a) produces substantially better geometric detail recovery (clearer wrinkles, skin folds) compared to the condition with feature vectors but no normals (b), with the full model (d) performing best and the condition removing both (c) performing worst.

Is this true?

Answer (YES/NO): NO